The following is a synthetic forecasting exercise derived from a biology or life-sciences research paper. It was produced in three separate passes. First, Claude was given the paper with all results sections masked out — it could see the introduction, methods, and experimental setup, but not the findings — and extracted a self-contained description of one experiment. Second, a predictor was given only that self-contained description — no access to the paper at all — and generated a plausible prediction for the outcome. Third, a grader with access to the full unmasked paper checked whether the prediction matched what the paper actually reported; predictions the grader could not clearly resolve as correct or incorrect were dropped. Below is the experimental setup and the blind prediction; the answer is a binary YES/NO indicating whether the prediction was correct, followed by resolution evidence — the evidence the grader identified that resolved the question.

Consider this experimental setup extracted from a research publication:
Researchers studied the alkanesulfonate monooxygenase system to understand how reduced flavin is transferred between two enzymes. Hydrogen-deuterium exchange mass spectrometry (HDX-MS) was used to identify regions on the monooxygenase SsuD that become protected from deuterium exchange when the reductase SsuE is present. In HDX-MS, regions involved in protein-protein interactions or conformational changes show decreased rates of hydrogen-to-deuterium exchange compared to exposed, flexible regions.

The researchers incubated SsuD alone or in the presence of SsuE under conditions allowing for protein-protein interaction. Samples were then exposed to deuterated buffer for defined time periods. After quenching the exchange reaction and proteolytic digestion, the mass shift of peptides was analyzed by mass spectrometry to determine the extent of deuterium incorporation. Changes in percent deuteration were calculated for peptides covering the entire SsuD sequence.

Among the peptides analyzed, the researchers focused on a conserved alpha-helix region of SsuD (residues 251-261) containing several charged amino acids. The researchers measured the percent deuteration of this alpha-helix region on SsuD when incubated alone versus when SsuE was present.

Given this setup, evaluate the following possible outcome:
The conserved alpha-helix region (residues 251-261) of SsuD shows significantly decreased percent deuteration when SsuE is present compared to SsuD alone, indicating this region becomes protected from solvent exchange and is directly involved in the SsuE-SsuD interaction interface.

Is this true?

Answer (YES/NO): YES